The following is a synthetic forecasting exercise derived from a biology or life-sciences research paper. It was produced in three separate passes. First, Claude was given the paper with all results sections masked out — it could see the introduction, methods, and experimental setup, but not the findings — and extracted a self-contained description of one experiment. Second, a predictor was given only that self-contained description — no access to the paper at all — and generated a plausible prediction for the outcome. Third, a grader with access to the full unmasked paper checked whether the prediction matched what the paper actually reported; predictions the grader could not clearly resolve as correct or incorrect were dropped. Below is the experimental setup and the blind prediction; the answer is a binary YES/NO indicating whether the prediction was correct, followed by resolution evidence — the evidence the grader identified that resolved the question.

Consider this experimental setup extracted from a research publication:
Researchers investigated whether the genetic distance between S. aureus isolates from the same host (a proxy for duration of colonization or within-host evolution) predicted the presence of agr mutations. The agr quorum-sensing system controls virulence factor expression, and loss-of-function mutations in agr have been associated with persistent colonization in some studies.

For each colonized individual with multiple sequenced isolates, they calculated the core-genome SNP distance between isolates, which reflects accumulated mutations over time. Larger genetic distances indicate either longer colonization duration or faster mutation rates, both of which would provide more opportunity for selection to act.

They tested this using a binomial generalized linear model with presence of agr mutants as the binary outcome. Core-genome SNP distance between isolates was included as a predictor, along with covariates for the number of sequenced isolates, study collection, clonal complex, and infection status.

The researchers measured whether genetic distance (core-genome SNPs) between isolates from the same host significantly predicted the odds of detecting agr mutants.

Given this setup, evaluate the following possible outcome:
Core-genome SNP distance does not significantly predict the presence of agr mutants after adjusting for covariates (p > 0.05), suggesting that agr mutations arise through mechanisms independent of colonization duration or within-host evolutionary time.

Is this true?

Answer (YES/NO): NO